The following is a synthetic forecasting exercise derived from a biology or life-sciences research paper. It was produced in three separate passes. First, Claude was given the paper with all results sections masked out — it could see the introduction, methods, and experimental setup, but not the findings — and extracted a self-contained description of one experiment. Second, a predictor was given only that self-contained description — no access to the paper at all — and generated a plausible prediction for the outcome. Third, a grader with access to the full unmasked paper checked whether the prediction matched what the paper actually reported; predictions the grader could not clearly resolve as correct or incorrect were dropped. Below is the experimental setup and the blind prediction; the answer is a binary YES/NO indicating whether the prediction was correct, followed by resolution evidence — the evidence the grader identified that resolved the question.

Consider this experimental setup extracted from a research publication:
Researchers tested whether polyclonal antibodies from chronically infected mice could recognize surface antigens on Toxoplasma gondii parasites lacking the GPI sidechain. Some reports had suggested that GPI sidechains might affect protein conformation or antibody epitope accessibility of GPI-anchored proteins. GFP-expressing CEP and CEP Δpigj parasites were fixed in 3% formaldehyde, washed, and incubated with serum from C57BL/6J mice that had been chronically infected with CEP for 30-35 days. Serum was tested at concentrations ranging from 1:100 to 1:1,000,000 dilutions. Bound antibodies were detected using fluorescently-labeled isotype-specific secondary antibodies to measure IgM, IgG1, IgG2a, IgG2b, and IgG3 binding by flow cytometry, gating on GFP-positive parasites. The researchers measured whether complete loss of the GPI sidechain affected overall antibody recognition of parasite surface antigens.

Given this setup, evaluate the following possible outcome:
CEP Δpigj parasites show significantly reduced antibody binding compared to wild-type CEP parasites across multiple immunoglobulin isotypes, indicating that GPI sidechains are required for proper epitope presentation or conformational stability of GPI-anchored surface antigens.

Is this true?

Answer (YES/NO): NO